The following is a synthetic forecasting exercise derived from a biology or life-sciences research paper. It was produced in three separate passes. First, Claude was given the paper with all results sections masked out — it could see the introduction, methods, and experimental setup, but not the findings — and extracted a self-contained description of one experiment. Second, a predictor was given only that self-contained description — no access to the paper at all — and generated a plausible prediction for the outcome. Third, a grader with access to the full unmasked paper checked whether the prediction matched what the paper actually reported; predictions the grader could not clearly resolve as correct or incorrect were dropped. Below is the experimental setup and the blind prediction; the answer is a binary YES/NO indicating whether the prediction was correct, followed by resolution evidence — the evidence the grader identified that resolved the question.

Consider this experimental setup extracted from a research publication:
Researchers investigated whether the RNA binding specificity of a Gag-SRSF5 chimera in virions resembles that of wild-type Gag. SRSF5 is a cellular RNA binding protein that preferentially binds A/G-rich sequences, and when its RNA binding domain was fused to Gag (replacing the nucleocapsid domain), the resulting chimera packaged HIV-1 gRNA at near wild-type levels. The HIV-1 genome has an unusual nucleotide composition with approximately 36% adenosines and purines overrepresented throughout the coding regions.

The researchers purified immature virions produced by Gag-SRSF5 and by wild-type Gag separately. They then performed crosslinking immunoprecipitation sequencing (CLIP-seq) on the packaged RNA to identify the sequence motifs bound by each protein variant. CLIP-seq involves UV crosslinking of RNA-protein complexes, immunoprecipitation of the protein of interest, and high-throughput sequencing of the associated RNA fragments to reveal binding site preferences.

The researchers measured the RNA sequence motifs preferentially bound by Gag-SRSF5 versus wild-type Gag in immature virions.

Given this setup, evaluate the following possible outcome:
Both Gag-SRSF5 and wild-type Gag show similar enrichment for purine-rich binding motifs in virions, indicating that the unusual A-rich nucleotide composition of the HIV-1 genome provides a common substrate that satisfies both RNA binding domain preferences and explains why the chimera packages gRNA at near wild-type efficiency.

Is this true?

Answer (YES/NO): YES